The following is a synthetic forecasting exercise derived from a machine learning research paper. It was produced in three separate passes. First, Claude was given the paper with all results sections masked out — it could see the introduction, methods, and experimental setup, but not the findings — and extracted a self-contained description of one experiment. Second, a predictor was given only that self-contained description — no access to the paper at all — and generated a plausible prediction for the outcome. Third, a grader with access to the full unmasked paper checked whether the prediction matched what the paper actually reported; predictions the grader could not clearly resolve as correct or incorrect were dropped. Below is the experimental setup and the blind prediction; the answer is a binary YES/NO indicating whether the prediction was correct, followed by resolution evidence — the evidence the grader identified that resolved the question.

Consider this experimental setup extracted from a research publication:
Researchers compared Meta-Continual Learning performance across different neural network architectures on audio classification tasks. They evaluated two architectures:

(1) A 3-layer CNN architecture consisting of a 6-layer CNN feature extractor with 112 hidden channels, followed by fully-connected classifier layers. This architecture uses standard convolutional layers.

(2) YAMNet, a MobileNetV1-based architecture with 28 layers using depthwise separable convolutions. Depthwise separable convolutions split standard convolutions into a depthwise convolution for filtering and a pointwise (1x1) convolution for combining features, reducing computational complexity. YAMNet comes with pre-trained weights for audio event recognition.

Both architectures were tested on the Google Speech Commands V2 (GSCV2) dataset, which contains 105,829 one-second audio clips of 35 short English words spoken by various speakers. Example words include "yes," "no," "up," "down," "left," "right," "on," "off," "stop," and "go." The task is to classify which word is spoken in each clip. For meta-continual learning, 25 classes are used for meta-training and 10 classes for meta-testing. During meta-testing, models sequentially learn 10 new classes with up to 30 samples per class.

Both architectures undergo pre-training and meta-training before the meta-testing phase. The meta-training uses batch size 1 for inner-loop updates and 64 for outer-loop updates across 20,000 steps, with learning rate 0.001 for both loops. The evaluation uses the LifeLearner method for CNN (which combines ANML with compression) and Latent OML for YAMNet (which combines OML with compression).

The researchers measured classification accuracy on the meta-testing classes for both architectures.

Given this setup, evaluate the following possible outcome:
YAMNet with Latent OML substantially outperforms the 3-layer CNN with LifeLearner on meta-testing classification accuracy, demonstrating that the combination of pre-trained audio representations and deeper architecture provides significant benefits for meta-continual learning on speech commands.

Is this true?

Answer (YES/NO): NO